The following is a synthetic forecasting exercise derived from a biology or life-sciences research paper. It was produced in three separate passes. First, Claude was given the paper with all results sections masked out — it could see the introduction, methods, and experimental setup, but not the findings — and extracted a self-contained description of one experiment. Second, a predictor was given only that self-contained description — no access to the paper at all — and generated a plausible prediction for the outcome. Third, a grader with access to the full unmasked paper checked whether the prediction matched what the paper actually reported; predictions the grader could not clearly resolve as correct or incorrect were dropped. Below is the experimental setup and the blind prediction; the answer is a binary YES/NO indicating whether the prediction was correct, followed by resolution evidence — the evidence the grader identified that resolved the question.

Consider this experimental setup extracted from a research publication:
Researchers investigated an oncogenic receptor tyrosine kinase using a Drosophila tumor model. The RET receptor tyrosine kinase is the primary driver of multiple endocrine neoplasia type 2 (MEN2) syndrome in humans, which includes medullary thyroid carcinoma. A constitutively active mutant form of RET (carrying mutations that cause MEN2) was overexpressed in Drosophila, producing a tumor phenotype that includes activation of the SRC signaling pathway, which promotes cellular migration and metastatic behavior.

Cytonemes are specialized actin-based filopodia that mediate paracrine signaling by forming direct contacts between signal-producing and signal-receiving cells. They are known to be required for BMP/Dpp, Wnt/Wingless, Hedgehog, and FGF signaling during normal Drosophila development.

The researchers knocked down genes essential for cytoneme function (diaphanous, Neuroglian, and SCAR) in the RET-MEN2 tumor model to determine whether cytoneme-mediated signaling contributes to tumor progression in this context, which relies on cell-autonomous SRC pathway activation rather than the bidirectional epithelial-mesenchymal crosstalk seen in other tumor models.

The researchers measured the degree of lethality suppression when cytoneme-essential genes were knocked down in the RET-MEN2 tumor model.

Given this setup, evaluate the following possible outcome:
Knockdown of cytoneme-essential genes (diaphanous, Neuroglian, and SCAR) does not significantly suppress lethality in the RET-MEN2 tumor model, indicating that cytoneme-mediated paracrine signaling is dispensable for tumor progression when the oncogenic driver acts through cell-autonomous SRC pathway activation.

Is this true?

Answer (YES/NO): NO